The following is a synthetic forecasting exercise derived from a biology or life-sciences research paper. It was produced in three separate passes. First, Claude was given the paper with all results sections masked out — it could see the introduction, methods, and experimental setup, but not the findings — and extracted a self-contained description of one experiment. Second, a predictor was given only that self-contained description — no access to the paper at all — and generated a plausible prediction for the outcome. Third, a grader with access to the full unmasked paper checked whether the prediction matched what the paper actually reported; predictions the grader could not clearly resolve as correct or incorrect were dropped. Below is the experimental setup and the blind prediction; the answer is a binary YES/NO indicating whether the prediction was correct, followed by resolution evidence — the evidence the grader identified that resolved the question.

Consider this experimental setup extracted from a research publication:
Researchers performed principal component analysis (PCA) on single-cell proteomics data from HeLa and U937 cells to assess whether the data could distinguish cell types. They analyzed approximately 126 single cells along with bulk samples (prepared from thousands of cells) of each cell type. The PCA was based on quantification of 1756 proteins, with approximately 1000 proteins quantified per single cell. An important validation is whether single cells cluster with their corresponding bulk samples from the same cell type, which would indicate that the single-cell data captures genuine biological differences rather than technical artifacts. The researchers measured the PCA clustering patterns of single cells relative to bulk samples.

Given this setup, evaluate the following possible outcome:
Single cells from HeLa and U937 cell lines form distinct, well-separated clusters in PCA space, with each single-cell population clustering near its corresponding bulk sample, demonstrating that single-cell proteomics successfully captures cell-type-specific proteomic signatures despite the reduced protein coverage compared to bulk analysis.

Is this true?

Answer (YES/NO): YES